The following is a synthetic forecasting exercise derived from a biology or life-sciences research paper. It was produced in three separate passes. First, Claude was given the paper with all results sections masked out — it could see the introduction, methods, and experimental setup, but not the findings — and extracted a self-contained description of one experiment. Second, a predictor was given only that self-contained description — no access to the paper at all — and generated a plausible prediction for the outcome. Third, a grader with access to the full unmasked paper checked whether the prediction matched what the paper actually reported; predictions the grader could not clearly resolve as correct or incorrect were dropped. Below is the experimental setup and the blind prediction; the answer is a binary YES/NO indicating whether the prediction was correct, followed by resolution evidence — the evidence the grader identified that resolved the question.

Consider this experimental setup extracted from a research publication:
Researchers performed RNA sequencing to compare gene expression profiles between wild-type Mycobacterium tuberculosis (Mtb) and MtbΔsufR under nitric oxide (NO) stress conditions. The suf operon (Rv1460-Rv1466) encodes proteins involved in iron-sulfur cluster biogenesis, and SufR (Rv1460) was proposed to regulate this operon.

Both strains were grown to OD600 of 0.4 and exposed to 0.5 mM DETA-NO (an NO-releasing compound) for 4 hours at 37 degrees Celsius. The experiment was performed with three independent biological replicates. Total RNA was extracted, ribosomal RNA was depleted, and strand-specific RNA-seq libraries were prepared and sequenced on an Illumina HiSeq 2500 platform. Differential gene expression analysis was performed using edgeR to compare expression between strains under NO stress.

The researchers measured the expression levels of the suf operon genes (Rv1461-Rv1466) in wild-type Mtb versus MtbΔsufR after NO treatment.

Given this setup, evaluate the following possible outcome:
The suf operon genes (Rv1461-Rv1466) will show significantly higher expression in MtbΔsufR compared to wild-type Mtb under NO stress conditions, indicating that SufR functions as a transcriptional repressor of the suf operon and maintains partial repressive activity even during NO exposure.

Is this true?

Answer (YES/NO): NO